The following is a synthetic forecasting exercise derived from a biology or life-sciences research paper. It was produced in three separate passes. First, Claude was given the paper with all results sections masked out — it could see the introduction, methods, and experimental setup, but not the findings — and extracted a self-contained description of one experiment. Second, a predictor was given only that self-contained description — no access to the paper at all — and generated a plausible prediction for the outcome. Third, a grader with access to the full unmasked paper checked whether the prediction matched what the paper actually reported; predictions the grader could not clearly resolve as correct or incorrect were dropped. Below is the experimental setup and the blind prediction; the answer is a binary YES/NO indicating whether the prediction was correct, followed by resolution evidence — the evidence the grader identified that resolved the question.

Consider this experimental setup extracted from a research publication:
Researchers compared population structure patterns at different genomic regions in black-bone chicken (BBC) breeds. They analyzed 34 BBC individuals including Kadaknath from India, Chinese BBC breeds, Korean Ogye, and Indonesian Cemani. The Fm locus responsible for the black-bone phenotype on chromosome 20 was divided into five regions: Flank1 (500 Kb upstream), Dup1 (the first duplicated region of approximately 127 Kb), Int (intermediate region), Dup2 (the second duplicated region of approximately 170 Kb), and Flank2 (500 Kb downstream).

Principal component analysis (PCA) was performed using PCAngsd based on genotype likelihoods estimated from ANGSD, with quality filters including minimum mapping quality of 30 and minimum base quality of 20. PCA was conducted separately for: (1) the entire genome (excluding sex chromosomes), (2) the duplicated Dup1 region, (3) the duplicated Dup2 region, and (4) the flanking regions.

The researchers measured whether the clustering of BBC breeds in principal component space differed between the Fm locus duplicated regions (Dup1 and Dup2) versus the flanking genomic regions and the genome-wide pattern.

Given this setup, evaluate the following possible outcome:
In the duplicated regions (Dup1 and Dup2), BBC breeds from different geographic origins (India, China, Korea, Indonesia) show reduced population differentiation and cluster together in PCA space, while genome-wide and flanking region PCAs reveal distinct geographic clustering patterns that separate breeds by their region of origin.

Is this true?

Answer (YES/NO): YES